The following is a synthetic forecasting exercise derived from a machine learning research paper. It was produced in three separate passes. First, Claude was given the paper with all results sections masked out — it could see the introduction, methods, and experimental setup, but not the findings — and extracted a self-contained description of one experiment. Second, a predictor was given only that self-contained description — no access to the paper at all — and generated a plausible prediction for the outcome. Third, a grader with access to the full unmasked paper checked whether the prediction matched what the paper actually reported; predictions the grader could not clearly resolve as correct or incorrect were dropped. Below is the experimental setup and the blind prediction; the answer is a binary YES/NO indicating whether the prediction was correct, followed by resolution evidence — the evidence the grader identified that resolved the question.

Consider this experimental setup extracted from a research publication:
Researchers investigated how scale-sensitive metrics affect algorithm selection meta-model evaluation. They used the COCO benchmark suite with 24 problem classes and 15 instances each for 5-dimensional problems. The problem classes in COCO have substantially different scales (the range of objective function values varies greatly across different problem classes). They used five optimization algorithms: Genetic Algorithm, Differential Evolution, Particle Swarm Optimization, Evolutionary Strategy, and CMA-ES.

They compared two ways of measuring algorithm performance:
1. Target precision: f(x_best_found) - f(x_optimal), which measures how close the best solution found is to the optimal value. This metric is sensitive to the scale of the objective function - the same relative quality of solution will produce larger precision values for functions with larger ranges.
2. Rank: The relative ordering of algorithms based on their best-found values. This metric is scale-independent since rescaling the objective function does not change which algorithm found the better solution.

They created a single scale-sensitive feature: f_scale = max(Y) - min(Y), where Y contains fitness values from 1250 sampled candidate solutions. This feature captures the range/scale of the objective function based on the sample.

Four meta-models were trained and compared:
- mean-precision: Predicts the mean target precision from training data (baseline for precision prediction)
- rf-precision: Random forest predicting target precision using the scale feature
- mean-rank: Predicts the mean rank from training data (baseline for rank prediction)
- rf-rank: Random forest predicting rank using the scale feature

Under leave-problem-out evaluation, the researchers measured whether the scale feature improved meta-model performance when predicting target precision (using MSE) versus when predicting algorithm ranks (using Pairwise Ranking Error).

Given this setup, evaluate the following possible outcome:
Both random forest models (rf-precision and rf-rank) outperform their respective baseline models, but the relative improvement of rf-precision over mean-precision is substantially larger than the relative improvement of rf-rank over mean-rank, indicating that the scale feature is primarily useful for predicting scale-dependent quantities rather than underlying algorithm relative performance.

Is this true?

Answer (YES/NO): NO